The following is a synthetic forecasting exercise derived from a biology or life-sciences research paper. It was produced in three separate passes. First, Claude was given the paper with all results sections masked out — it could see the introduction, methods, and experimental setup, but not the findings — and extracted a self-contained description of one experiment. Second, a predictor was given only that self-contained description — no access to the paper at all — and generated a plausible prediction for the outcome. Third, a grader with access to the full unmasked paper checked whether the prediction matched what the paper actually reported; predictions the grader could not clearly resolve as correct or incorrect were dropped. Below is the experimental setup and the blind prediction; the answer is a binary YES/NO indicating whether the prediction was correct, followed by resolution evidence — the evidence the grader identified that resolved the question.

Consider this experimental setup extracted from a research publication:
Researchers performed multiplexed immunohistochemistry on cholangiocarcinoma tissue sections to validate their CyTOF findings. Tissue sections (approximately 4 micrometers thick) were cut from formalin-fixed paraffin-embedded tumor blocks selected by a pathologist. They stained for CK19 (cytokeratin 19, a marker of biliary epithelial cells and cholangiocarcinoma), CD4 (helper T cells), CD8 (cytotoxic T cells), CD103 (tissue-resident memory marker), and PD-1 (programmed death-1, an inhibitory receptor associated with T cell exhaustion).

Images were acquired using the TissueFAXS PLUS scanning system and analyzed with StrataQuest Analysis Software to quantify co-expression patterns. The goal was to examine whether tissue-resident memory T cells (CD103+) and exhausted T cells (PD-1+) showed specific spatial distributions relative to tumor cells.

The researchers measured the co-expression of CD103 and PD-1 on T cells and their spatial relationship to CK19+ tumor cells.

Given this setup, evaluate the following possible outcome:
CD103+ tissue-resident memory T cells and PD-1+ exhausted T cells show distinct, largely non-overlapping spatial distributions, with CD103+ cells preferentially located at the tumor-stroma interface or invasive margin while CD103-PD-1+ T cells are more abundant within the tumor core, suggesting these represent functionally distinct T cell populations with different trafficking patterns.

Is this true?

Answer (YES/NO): NO